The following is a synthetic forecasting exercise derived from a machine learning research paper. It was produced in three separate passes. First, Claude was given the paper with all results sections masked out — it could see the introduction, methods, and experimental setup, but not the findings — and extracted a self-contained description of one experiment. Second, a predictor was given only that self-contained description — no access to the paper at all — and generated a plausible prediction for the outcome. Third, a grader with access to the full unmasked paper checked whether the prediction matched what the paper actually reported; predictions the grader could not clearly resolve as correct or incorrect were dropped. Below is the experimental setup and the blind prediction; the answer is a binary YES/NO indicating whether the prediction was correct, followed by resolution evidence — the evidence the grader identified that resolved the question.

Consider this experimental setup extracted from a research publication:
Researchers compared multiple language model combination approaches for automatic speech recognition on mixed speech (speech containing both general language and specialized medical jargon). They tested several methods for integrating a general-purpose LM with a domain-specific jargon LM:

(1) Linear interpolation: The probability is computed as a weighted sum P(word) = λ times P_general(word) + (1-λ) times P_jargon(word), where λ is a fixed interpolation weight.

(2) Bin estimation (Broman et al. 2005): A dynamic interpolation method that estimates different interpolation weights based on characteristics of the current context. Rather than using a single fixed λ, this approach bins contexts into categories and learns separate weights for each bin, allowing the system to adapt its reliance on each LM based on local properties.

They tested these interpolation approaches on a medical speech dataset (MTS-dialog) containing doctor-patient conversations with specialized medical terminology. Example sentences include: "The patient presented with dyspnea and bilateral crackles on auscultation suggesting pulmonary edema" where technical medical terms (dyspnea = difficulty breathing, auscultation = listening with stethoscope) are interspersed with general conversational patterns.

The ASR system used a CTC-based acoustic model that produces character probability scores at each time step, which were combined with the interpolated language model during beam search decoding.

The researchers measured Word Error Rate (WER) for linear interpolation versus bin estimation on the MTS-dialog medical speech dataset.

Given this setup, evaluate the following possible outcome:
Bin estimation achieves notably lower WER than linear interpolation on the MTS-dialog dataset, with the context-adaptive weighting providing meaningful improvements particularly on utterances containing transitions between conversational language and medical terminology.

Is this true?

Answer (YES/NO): NO